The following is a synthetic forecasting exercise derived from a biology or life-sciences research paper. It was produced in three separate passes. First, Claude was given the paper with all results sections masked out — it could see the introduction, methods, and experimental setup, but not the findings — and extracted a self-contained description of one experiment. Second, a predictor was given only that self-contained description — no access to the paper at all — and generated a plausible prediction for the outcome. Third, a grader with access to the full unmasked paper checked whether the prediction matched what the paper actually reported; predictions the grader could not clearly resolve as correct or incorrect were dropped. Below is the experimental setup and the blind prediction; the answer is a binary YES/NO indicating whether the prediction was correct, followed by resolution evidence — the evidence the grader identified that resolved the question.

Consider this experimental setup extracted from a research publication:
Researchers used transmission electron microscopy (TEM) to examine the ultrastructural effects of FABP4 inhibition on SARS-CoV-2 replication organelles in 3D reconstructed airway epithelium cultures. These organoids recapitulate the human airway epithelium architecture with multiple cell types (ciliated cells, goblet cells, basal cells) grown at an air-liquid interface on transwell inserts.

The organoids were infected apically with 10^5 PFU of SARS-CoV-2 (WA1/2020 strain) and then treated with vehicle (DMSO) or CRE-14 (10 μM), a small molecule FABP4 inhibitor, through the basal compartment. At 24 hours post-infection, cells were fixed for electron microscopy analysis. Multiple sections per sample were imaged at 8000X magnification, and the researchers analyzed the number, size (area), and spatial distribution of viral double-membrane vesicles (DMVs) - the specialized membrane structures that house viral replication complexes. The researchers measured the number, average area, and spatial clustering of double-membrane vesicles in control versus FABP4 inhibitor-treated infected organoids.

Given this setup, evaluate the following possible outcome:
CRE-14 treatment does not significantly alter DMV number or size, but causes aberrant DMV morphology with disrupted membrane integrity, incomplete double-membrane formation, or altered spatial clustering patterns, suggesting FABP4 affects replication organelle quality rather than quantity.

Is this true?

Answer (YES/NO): NO